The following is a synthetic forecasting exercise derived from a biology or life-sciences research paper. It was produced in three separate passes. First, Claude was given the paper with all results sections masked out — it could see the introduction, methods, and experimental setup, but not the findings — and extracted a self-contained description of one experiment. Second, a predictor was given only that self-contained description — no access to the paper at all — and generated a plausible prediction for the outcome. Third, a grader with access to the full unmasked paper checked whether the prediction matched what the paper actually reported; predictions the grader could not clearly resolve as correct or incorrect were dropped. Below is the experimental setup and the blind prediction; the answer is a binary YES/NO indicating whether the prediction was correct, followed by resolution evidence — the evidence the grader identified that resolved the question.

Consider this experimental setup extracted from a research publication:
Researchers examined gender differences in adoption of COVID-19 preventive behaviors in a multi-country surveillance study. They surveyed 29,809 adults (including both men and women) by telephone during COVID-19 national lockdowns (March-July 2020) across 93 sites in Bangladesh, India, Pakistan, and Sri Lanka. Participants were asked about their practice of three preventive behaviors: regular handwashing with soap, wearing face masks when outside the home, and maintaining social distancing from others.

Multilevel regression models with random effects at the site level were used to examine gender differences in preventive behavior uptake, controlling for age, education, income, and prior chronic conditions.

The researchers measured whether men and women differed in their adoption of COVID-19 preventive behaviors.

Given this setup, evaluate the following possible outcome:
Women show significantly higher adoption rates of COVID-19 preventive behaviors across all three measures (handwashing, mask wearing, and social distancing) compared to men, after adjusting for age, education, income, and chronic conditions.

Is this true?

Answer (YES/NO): NO